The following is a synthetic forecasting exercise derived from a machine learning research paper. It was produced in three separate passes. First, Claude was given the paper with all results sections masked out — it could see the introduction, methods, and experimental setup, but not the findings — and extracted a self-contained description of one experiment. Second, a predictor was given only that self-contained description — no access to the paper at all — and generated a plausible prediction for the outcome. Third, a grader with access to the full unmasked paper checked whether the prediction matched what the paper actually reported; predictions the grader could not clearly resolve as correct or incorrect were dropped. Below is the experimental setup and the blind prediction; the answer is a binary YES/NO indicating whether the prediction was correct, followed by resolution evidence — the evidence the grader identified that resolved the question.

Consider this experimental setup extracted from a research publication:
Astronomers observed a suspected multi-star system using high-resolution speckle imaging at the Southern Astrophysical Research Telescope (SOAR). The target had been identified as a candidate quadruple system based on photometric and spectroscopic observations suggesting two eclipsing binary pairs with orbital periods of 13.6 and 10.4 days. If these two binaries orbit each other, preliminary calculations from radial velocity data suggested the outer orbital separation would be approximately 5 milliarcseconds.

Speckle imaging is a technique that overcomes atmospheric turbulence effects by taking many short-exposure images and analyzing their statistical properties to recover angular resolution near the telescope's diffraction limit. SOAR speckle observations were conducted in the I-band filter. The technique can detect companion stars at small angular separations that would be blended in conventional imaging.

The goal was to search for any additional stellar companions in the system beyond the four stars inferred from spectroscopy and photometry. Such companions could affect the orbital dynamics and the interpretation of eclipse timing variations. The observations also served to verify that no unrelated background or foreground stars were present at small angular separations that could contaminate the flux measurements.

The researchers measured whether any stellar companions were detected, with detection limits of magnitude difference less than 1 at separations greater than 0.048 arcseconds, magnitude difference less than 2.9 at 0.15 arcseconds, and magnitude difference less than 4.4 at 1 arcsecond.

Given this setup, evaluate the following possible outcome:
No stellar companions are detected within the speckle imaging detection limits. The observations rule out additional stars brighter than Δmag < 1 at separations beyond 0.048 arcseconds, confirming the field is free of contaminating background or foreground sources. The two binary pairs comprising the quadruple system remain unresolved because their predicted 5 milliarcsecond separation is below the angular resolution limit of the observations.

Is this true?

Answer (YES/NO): YES